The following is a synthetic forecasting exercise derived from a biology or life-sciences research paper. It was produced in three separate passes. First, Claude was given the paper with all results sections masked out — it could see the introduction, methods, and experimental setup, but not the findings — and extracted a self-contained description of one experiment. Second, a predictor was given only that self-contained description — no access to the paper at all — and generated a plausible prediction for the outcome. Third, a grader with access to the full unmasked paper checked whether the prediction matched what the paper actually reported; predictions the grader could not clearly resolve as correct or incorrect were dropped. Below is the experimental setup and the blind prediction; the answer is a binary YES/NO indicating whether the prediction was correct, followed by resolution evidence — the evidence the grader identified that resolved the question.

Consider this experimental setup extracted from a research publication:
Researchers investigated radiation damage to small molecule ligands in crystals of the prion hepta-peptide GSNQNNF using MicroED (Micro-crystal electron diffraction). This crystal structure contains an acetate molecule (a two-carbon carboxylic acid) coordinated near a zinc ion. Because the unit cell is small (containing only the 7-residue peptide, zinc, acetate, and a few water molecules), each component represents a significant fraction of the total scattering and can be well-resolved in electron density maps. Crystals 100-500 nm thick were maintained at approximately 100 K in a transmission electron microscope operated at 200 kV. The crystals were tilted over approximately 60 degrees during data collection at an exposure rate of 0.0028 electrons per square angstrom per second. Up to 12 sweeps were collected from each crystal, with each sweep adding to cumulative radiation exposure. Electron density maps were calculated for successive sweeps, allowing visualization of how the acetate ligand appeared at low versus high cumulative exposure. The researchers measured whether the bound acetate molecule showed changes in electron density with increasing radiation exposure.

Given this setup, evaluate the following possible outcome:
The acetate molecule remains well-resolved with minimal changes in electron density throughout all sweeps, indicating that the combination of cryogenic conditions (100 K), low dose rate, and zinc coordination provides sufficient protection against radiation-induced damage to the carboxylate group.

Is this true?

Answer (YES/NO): NO